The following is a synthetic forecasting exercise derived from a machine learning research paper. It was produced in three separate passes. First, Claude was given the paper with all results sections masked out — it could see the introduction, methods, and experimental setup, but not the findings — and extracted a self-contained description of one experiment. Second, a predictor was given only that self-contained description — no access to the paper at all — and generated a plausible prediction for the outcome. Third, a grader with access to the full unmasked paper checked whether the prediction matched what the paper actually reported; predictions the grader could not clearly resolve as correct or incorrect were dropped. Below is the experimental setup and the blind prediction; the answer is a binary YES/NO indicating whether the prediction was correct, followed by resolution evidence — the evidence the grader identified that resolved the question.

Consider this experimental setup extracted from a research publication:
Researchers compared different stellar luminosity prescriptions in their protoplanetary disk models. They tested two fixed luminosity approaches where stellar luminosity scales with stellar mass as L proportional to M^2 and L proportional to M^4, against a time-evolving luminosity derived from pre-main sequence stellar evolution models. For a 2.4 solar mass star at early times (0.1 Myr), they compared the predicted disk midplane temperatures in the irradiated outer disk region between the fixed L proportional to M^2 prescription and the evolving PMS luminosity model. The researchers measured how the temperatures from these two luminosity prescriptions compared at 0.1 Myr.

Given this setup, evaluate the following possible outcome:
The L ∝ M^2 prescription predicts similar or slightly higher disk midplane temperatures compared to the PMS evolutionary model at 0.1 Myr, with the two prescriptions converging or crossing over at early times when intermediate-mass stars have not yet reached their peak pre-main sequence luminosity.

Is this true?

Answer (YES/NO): YES